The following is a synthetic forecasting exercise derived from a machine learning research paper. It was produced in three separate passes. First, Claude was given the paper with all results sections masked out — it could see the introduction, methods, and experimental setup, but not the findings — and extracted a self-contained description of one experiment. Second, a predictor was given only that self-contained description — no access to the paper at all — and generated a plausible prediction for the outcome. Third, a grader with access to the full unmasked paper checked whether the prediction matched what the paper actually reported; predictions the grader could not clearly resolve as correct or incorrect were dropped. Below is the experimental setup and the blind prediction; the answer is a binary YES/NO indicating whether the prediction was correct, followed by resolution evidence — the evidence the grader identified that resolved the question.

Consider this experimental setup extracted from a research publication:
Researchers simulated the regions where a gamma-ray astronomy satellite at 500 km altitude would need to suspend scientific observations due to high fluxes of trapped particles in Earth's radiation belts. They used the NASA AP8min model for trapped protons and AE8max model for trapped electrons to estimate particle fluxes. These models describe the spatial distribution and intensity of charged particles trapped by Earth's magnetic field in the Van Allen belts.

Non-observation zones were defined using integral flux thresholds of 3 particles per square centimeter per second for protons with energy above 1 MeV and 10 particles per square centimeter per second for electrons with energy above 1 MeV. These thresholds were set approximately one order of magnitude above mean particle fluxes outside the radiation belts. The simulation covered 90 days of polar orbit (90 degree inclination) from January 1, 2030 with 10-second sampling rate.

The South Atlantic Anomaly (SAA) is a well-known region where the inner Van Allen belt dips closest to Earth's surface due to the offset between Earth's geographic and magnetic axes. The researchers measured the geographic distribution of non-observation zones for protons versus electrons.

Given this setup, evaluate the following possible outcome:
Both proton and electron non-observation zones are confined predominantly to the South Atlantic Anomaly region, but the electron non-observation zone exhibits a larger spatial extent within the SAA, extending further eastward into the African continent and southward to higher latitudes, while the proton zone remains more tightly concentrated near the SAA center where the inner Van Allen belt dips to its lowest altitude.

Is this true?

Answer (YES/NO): NO